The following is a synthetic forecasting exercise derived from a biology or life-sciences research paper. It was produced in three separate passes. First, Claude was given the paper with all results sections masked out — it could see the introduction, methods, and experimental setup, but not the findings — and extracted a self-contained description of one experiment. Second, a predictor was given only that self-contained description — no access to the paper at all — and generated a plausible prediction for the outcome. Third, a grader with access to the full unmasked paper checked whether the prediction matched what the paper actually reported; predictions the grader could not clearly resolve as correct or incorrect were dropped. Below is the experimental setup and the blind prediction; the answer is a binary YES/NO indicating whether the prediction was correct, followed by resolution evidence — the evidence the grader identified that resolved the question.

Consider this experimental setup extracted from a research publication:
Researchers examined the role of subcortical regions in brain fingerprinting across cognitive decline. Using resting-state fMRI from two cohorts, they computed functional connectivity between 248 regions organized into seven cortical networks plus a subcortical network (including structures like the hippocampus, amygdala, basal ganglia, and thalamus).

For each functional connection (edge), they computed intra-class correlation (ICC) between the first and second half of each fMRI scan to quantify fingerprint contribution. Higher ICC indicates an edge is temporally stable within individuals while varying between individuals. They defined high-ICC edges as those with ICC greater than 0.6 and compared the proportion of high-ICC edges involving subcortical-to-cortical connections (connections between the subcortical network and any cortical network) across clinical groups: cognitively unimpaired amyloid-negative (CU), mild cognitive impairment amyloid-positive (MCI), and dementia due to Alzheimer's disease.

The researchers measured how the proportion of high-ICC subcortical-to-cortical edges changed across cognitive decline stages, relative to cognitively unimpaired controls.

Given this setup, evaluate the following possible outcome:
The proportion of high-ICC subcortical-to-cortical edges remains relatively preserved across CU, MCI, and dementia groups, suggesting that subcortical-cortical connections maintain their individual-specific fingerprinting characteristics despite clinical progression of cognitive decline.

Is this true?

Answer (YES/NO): NO